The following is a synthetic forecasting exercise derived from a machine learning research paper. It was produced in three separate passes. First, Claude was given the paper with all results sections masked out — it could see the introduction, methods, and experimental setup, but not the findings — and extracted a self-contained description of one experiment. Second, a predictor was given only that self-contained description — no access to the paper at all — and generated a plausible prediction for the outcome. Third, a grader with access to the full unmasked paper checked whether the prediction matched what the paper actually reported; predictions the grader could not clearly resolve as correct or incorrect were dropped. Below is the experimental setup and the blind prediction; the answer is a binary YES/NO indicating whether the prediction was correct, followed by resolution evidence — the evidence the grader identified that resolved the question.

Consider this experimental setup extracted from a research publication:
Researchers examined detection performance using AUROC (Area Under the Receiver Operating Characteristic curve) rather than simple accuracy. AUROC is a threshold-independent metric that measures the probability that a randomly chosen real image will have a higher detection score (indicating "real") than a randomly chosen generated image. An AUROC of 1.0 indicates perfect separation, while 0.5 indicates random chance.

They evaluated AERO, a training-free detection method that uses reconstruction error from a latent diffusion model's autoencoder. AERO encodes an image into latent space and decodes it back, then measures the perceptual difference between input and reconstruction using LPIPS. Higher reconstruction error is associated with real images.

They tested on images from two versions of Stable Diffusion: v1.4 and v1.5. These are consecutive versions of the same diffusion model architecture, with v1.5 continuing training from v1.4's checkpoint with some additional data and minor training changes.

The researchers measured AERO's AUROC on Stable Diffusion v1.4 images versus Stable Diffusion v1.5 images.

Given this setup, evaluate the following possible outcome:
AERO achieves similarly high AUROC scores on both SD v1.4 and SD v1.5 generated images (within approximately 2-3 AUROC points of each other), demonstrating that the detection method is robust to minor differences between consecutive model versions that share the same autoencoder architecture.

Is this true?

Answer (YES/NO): YES